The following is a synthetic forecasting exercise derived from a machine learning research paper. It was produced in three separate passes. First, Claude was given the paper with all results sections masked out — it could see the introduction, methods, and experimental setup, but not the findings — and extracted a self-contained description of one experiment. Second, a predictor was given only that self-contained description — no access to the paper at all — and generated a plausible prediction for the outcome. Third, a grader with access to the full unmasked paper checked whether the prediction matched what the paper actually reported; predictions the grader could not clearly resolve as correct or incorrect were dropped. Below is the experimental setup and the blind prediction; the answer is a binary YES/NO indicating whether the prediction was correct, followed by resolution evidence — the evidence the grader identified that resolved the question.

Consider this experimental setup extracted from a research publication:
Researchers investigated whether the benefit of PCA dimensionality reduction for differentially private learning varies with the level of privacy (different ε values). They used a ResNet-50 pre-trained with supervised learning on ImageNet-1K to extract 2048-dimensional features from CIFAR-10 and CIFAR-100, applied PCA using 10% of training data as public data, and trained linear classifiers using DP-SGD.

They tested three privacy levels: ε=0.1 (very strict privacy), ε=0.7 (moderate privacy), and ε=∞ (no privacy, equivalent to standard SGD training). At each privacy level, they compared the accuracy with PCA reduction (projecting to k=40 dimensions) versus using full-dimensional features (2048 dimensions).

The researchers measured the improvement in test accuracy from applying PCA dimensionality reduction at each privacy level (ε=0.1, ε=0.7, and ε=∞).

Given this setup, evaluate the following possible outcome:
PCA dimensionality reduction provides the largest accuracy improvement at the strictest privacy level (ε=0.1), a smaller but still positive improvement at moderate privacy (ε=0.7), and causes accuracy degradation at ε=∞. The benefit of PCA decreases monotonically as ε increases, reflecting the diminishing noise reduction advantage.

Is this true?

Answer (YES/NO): YES